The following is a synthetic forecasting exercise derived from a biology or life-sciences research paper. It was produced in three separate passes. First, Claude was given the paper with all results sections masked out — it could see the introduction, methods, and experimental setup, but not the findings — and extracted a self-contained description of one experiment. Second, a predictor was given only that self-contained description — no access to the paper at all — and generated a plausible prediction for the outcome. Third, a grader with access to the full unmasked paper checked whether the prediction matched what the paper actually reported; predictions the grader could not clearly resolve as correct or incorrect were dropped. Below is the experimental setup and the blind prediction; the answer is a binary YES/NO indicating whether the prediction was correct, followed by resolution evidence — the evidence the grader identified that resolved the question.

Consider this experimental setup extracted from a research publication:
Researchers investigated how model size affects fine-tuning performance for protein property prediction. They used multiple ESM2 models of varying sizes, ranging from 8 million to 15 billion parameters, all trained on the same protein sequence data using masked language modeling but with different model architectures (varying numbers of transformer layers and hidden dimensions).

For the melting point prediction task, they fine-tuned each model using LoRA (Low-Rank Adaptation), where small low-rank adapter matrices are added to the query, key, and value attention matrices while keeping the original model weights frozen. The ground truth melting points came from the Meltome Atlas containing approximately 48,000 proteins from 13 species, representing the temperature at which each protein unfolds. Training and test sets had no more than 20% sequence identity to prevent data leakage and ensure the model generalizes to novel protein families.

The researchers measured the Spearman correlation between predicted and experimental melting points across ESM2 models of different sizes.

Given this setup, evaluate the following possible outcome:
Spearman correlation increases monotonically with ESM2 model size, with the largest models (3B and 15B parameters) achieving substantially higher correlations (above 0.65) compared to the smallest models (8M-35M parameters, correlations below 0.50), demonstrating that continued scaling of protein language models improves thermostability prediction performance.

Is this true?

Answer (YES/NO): NO